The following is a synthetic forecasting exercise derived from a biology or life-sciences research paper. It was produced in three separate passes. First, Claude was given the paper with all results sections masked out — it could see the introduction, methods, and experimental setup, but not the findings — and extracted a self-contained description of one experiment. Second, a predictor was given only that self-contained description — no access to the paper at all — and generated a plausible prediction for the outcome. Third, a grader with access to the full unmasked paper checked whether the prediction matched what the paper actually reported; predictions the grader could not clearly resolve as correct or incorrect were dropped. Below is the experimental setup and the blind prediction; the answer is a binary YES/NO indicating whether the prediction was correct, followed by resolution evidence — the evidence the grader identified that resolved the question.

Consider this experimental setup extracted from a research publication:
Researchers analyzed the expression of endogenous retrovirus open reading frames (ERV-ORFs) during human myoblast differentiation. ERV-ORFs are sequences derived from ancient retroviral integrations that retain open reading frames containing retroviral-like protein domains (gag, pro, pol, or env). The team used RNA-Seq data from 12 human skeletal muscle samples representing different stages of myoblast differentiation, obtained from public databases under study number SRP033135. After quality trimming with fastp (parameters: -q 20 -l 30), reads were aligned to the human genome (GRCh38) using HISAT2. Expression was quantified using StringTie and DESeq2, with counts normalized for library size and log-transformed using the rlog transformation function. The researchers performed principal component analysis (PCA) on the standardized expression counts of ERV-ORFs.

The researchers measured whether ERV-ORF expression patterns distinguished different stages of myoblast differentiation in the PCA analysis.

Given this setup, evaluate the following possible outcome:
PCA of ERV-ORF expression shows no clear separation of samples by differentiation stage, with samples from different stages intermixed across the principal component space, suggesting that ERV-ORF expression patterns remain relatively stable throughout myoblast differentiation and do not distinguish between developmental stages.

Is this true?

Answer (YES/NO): NO